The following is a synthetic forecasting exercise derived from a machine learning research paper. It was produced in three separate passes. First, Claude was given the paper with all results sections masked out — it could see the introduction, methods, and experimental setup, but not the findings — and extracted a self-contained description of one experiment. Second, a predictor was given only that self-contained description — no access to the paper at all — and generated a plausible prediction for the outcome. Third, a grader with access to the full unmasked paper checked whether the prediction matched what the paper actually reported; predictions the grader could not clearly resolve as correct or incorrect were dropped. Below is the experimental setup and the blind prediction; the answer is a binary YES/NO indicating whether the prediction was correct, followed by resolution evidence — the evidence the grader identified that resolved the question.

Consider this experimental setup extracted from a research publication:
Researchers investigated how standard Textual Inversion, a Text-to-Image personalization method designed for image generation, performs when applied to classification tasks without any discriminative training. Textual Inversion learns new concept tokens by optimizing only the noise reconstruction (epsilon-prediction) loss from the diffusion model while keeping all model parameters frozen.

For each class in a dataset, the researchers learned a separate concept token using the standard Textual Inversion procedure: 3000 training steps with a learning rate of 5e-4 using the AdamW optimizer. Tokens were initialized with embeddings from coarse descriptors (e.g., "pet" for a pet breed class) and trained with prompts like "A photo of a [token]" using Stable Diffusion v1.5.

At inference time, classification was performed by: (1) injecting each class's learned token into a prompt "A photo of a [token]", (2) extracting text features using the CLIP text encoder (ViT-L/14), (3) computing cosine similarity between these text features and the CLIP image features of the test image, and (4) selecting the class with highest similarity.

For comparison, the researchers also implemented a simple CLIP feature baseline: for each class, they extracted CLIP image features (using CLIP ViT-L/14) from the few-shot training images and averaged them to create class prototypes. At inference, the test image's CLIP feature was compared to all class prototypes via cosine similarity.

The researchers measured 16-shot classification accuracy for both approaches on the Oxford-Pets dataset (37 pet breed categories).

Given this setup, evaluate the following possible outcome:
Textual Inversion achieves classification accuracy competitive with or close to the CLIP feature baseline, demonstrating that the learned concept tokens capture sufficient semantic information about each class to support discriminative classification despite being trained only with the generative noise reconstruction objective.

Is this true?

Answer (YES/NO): NO